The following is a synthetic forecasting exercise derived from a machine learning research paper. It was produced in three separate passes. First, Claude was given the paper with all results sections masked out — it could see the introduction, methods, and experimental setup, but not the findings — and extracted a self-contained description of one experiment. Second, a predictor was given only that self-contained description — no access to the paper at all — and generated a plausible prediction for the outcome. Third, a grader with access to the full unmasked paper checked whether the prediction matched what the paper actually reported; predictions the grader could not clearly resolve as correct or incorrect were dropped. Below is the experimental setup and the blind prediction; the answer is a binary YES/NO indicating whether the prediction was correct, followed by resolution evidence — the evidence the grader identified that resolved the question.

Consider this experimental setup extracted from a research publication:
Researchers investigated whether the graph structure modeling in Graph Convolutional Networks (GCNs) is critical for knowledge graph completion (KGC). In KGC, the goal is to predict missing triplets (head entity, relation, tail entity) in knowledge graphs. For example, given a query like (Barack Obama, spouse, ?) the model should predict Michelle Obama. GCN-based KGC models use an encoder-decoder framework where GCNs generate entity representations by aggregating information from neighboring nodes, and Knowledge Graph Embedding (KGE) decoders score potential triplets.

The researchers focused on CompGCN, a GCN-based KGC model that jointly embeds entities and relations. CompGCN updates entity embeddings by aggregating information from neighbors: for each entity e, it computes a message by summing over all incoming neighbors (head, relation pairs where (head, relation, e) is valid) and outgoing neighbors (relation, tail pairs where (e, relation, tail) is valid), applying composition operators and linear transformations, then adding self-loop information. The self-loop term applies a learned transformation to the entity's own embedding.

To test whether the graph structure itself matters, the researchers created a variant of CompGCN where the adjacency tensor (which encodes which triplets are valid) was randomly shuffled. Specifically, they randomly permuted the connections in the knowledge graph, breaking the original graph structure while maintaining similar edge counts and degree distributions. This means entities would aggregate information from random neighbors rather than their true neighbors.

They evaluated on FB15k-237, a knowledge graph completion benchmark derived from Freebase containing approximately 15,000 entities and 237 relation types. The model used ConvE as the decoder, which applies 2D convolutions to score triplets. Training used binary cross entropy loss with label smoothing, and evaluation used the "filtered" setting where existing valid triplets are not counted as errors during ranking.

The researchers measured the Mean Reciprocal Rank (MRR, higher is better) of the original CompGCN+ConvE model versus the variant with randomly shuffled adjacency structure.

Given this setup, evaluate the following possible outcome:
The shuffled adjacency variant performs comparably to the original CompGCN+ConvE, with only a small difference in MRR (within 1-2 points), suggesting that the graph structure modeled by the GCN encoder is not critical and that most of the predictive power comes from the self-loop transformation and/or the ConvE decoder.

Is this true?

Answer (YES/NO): YES